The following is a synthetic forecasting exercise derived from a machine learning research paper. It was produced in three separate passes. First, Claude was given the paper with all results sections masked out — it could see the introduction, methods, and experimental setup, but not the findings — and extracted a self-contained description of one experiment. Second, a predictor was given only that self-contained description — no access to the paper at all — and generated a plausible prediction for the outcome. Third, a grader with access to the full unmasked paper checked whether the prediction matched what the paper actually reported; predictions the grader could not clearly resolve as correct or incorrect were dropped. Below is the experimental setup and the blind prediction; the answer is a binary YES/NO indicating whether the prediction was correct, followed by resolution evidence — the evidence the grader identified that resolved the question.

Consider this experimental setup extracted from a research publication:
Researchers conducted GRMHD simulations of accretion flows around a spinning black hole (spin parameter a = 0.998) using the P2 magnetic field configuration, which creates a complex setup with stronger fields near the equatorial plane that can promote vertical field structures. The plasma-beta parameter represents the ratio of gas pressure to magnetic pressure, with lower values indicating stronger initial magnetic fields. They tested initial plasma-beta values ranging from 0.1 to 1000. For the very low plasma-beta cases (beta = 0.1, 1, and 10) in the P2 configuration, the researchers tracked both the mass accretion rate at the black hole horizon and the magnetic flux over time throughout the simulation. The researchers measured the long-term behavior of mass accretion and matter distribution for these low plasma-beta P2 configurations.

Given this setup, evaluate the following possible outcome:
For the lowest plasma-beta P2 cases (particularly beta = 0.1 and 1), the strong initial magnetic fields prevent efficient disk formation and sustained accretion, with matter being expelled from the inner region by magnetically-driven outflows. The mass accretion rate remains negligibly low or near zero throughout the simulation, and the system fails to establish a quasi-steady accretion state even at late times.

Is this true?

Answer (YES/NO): YES